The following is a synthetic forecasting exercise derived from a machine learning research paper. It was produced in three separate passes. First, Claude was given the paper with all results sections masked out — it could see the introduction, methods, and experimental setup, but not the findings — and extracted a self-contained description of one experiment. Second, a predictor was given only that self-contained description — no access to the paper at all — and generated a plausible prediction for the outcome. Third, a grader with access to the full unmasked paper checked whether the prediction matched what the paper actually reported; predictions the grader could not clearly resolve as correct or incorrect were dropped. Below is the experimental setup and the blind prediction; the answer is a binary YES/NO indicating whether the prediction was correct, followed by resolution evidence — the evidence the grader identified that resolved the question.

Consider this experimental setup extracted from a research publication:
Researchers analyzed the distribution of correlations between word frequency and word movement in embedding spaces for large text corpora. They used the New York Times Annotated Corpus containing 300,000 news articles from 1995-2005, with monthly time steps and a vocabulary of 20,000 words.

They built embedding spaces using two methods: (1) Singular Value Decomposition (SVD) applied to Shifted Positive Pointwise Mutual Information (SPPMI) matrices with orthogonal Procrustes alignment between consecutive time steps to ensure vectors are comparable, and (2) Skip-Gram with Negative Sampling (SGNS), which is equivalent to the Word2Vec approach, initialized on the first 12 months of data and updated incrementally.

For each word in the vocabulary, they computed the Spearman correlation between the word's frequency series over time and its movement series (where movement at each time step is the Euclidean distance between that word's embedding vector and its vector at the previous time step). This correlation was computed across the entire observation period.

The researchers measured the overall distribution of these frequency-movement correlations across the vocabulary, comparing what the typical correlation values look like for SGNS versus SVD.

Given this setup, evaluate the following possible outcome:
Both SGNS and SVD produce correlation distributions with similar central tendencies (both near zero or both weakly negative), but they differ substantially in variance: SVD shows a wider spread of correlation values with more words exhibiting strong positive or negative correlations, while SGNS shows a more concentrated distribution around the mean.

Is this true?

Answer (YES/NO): NO